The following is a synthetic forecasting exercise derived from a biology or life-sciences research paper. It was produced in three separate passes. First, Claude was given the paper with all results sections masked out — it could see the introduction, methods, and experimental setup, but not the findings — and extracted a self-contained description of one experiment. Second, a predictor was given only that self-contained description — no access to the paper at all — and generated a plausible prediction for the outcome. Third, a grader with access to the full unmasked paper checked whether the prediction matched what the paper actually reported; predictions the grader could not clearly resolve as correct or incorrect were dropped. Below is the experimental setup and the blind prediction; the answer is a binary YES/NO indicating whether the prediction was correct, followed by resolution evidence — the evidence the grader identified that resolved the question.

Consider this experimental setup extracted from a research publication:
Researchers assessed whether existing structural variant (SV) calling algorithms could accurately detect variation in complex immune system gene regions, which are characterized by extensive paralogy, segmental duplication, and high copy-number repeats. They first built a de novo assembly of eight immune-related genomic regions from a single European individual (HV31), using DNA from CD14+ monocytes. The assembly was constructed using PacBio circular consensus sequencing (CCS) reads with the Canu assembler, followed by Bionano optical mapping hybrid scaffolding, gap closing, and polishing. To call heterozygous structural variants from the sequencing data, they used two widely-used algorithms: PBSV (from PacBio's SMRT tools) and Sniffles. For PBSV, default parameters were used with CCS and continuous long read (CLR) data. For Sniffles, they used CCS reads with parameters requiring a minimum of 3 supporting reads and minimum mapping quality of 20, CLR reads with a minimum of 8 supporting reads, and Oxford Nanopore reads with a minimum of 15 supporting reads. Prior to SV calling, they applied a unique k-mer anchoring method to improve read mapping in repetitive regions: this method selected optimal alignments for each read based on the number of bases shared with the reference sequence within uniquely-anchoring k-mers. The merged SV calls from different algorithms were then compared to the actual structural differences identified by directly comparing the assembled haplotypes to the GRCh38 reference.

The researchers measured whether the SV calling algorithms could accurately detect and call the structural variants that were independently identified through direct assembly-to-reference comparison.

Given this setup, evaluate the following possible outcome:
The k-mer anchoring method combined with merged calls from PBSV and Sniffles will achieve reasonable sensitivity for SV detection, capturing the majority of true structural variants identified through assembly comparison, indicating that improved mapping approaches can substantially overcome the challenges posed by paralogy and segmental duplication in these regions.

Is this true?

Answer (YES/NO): NO